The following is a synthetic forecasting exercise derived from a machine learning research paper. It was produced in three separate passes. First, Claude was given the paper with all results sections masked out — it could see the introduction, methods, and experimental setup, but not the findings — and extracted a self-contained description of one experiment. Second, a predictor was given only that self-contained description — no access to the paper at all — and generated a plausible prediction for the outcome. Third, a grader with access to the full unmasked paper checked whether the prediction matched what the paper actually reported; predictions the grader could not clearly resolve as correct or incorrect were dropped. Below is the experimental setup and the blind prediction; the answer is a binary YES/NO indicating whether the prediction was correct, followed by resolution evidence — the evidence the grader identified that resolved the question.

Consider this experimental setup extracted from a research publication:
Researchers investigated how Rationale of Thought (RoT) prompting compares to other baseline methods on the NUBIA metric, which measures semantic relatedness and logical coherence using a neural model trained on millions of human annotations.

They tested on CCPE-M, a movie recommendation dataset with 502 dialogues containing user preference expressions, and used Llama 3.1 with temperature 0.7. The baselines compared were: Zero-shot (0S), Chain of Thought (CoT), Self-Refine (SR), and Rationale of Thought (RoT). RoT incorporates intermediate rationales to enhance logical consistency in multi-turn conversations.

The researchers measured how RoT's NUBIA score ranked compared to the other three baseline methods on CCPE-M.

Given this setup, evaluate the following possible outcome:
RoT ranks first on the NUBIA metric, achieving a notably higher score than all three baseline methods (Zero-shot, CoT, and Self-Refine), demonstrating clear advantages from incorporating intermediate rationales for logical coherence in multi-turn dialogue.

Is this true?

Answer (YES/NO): NO